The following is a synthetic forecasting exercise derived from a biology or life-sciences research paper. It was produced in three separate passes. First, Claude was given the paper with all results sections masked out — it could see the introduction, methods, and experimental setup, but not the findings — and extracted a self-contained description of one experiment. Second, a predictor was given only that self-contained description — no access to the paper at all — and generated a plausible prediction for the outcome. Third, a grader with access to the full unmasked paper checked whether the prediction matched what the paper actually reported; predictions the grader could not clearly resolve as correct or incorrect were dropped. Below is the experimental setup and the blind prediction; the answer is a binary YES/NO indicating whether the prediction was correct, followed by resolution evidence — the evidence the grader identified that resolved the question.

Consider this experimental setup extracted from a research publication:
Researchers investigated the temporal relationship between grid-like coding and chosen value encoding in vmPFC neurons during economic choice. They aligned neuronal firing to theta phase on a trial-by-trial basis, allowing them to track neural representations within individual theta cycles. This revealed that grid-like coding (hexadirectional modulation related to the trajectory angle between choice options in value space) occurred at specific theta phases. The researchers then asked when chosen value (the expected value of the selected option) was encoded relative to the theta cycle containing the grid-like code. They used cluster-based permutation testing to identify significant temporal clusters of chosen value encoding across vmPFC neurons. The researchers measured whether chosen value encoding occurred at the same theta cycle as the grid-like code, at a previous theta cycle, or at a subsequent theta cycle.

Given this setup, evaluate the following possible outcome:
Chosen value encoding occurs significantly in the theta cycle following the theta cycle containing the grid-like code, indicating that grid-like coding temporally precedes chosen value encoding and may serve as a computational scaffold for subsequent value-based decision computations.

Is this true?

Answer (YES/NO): YES